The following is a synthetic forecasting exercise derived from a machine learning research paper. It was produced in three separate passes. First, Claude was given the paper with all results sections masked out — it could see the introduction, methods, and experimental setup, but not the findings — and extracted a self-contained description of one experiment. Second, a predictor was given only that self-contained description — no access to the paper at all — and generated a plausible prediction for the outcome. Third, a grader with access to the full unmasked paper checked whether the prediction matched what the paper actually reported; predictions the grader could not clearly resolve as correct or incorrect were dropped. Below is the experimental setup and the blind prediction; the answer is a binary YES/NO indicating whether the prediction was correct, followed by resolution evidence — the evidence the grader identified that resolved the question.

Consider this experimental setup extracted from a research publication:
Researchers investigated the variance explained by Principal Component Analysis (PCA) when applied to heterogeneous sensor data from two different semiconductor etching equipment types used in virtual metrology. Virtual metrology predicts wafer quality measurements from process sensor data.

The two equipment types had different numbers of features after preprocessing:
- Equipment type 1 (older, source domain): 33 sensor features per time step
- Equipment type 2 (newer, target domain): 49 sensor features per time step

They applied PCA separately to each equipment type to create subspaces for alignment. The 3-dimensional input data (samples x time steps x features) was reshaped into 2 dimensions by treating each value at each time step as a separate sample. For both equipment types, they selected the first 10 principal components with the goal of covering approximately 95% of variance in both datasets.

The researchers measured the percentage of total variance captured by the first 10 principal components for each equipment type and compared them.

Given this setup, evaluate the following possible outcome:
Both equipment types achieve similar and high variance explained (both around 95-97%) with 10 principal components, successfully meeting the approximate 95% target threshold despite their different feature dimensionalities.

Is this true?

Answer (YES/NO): NO